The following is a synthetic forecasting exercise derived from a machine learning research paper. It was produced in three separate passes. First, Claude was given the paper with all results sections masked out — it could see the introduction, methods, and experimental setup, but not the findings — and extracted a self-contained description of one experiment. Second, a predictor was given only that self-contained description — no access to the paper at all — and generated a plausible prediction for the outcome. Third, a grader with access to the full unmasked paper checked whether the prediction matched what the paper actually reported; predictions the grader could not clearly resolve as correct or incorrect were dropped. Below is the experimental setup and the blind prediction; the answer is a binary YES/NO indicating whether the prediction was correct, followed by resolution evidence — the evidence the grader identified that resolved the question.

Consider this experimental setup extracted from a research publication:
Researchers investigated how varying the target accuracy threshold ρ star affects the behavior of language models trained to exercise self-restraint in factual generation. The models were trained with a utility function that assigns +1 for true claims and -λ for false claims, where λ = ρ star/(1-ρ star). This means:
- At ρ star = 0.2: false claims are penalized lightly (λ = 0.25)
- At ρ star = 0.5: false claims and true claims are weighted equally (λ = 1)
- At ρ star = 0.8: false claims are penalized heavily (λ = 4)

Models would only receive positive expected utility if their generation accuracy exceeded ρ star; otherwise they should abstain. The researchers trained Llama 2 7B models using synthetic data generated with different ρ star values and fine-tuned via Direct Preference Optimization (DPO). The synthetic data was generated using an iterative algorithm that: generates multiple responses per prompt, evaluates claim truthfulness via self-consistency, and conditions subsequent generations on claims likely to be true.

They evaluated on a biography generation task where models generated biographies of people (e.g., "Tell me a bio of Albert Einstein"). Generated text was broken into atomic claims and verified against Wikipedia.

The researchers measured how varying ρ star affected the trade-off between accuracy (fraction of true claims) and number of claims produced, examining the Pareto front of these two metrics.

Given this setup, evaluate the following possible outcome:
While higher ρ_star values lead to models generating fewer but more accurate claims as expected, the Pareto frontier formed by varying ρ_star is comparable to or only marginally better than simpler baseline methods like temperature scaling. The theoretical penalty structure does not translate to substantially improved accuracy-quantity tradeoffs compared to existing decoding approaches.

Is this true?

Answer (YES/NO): NO